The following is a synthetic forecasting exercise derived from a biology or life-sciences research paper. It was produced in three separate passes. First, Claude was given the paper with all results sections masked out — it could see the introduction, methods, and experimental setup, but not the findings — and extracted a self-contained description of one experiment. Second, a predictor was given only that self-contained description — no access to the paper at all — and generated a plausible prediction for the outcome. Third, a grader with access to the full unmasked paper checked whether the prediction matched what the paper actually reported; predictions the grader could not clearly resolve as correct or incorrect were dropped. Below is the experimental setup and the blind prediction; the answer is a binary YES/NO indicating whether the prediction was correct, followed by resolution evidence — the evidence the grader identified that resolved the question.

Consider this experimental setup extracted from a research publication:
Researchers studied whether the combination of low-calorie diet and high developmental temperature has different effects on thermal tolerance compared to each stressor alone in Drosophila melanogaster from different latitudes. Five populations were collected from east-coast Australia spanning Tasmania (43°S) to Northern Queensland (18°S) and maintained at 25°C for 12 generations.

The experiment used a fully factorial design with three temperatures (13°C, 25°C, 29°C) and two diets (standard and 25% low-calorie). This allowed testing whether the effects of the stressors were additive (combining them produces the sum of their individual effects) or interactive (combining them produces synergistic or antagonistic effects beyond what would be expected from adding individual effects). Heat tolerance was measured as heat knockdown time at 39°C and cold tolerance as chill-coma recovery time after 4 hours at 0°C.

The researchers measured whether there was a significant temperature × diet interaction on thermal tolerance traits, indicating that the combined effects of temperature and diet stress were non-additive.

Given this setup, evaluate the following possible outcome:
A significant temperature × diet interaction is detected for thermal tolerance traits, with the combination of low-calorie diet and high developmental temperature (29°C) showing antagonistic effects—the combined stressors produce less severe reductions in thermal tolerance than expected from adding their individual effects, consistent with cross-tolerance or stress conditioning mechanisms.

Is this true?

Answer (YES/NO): NO